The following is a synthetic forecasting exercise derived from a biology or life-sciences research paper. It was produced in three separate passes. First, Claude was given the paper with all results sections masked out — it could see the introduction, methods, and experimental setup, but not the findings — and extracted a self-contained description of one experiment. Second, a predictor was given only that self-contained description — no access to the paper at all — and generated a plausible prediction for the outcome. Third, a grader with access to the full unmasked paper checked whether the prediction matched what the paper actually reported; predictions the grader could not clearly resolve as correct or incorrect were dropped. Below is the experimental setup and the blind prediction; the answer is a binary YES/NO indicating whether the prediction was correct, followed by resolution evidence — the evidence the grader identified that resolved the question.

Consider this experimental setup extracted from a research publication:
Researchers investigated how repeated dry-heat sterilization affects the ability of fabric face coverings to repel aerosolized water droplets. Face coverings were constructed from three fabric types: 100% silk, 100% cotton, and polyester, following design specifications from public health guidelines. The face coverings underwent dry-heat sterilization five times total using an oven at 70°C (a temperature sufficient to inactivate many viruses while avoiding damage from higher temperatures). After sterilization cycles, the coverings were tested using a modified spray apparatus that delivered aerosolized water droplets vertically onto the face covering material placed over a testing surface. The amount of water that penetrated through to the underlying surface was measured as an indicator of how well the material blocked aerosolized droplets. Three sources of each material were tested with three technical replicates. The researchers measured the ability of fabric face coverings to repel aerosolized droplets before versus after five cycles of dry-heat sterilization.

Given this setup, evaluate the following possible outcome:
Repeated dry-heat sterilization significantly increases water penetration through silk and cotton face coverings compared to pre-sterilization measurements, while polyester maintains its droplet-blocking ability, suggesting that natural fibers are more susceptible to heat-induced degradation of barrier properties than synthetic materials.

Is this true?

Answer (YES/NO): NO